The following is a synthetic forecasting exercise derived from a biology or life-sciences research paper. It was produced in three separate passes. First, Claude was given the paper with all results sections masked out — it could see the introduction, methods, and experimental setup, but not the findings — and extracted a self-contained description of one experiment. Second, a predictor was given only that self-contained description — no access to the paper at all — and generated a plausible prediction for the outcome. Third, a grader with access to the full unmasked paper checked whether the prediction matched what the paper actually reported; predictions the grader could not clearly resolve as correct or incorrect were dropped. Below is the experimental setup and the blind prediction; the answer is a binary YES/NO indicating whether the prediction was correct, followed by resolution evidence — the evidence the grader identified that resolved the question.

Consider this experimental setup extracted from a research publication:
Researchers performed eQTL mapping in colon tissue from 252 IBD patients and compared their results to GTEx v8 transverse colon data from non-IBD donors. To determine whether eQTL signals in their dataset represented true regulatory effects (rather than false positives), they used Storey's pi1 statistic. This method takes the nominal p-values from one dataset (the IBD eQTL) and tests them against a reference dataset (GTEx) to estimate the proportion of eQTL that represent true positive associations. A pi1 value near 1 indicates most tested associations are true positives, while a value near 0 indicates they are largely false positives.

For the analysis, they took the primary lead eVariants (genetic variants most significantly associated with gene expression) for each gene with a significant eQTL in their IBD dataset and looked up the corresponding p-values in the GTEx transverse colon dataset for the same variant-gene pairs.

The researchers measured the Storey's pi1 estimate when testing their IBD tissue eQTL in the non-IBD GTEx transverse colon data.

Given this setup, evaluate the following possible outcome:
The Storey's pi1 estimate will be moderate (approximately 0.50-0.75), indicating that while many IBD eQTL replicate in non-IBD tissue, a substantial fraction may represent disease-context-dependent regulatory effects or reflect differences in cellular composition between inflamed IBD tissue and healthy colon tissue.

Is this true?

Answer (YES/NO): NO